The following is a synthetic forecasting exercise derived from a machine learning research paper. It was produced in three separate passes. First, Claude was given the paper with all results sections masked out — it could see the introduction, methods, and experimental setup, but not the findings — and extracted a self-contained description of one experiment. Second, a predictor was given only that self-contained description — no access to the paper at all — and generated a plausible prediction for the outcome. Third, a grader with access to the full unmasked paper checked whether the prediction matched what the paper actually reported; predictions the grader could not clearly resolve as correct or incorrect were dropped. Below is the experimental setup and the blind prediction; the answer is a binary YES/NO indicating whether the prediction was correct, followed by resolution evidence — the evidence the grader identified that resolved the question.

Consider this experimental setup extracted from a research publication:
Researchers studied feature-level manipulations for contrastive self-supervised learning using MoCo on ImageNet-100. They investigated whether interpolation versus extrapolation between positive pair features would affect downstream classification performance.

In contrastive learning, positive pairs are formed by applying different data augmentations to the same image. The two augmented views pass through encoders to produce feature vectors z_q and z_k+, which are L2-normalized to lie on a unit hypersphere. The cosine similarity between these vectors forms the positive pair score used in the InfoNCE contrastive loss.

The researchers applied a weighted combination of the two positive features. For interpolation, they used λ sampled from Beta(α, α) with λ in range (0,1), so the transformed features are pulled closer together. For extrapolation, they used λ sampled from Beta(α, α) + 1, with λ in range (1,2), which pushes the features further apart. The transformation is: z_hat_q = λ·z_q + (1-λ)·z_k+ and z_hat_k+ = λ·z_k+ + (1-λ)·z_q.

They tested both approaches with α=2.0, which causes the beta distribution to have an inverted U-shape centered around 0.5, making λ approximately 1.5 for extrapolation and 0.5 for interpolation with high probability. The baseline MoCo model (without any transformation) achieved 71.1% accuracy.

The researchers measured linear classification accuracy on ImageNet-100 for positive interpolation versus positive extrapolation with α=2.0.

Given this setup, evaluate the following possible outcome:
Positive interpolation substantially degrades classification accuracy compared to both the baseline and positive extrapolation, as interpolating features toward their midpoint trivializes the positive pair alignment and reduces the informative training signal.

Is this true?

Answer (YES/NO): YES